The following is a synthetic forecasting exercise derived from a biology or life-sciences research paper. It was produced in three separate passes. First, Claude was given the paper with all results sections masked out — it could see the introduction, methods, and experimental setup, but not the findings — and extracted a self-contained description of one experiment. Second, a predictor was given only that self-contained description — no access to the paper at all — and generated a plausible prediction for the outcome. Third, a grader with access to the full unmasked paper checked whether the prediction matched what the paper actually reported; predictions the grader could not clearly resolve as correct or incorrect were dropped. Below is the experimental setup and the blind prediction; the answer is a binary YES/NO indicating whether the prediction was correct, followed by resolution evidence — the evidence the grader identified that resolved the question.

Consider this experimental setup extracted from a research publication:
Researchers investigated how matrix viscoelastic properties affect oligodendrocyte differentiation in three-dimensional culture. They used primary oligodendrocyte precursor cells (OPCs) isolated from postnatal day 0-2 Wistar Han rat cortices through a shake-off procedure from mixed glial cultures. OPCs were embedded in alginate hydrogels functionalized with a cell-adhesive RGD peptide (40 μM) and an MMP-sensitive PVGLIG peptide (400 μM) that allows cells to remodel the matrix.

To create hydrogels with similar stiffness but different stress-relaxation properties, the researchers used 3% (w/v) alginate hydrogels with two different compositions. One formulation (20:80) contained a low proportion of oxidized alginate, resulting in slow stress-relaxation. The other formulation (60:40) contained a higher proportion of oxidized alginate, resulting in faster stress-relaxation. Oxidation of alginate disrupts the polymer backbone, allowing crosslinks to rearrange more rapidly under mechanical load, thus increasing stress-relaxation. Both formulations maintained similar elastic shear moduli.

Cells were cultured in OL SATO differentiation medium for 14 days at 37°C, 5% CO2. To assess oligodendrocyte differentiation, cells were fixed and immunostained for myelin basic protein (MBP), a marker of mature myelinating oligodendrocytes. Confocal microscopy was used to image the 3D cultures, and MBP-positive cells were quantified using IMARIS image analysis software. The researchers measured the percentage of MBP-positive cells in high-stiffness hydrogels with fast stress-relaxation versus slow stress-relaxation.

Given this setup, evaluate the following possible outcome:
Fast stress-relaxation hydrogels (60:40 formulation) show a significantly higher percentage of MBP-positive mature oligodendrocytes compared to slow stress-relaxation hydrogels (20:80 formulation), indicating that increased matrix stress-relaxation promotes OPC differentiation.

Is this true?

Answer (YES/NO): YES